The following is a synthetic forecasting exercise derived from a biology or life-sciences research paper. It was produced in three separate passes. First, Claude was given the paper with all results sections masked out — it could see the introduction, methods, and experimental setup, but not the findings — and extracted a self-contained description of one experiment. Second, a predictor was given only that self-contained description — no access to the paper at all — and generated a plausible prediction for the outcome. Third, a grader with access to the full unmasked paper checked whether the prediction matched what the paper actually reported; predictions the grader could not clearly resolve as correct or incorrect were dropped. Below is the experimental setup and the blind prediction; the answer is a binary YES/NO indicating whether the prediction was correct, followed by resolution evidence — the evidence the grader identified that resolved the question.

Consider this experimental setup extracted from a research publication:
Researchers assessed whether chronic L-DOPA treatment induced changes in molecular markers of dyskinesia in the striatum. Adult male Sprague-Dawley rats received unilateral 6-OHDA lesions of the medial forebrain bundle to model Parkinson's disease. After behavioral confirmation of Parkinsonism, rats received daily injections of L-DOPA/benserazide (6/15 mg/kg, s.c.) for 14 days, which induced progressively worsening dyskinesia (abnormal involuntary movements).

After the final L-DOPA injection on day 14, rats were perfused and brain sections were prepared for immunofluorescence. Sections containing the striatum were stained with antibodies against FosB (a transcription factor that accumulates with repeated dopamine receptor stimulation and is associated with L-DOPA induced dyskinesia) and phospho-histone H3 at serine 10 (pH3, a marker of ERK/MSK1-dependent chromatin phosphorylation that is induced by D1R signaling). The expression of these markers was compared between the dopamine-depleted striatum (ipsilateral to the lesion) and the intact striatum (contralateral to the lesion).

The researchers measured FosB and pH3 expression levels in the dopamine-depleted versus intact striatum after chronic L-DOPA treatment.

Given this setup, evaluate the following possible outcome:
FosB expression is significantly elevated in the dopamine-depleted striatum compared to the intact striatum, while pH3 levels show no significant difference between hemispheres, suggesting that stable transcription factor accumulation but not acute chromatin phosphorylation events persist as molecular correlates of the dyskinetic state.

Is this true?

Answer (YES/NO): NO